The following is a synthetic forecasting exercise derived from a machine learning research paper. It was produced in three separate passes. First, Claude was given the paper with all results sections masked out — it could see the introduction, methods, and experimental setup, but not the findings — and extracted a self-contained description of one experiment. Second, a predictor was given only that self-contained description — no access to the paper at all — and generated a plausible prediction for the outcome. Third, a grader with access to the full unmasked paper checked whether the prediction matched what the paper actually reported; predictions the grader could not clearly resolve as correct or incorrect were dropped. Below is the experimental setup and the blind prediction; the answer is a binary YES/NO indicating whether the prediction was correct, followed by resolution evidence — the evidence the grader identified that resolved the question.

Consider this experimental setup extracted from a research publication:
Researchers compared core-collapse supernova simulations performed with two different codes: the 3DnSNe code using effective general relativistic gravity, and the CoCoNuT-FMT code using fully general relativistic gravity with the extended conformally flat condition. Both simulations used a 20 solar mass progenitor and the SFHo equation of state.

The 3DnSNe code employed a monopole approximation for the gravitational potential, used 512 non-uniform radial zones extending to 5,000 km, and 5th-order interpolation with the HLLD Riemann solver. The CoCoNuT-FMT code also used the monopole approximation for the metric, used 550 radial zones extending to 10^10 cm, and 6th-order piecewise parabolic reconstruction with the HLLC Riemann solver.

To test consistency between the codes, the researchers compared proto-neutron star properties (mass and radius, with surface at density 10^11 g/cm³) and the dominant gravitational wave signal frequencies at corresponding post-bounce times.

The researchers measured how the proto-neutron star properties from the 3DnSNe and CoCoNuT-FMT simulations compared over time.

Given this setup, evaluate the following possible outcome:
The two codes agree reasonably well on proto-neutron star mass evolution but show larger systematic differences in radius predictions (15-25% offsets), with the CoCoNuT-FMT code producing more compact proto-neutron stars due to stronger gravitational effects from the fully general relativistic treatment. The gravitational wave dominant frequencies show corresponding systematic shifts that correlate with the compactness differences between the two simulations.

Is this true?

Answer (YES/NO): NO